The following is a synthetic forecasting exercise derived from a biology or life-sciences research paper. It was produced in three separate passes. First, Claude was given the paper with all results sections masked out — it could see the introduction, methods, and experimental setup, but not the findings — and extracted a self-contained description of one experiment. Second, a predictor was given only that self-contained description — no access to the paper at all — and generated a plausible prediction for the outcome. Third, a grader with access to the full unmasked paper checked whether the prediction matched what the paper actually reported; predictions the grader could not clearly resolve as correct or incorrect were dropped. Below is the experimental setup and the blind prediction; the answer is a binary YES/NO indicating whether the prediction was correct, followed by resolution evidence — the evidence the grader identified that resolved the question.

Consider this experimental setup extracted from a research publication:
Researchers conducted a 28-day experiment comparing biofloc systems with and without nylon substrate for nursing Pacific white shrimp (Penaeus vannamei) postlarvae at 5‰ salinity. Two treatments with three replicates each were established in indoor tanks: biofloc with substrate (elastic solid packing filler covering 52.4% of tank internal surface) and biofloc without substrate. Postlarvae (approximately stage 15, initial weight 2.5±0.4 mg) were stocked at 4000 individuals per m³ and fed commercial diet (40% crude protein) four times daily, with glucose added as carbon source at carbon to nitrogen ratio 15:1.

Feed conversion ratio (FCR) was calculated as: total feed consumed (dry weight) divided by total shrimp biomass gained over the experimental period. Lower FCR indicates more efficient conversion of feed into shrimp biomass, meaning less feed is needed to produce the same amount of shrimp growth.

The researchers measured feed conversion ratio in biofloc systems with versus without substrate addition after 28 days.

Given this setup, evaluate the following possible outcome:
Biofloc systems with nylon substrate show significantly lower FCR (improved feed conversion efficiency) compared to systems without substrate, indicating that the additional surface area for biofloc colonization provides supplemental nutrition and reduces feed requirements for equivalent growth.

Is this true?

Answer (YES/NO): YES